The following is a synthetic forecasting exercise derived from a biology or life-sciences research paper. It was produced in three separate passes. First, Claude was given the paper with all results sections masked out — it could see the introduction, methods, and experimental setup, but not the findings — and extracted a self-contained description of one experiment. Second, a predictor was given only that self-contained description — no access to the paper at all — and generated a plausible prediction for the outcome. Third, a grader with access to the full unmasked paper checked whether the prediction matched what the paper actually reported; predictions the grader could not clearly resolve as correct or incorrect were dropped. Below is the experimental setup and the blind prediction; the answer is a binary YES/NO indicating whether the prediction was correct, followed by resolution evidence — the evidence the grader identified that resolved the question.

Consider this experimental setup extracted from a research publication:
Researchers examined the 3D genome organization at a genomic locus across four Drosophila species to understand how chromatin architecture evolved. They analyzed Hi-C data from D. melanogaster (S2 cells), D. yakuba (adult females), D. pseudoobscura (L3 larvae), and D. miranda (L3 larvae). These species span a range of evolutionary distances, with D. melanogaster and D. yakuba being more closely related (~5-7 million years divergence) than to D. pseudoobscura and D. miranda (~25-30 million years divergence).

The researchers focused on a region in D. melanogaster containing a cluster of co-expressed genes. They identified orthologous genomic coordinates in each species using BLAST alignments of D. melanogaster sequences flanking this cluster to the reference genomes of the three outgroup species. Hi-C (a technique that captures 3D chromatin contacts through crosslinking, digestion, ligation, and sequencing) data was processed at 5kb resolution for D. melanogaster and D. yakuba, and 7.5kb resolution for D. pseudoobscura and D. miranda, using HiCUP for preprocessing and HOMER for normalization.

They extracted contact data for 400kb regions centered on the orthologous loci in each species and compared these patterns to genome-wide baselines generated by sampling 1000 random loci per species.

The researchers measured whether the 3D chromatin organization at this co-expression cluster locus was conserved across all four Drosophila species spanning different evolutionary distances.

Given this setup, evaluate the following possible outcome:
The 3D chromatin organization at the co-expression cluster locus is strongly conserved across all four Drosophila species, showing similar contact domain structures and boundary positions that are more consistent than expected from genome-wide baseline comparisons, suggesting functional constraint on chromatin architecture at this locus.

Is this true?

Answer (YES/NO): NO